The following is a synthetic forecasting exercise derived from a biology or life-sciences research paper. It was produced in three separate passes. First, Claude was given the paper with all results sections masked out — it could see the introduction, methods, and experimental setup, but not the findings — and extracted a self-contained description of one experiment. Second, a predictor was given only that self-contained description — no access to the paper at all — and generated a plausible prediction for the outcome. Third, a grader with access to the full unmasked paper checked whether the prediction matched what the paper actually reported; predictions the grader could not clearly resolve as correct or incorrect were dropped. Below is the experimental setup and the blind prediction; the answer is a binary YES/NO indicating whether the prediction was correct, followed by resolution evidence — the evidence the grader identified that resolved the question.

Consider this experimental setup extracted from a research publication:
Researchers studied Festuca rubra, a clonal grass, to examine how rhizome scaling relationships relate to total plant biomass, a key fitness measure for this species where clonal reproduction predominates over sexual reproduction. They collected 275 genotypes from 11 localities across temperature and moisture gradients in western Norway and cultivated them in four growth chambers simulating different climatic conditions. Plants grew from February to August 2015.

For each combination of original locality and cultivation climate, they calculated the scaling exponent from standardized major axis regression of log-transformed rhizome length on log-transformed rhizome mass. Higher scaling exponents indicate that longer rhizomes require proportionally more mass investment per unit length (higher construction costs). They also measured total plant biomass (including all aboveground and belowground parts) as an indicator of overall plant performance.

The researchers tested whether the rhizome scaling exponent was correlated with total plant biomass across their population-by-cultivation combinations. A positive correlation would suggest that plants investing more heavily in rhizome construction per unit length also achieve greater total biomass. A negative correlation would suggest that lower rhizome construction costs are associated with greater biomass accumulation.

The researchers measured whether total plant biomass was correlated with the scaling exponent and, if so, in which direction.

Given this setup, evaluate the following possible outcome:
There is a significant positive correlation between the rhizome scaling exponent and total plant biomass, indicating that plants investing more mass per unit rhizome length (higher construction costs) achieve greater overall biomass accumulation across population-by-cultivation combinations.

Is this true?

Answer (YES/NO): NO